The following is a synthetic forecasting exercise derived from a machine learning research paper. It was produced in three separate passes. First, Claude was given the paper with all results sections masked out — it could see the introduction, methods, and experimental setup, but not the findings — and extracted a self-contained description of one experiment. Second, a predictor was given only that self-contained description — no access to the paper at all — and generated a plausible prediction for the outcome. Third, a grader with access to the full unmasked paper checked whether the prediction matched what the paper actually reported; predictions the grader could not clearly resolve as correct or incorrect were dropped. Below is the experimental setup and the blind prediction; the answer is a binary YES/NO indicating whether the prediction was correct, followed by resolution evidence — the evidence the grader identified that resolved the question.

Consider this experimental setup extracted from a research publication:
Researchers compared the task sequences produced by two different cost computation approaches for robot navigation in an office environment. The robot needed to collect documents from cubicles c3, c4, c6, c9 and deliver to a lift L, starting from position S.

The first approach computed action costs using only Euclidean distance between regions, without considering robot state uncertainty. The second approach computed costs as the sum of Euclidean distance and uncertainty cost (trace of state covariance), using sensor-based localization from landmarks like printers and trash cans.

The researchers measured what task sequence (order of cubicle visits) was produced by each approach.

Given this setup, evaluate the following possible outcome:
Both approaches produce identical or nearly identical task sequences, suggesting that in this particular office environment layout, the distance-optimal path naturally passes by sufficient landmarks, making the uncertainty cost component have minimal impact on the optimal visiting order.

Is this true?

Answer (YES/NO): NO